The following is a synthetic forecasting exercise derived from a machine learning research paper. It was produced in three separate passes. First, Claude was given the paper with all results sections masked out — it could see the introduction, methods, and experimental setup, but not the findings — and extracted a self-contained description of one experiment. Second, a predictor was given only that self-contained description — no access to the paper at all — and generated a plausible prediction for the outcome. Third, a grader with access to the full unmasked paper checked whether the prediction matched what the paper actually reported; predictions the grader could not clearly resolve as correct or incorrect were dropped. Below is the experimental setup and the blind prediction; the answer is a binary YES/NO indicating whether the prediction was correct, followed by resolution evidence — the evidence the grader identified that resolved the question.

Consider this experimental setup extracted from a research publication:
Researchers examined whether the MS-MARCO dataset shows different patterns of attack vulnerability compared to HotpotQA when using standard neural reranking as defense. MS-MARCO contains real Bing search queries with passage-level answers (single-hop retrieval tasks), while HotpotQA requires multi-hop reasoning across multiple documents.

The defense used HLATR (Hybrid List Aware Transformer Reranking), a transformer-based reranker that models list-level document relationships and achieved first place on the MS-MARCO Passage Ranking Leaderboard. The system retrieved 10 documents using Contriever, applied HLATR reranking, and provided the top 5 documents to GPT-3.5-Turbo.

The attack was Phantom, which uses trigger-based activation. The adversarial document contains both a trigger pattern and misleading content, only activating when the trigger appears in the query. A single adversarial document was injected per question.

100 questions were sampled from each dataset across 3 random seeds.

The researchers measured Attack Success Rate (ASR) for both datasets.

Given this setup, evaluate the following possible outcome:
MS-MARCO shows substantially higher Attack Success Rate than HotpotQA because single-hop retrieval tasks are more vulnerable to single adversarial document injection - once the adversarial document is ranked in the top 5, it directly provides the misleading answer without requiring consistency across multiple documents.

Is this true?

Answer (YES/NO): NO